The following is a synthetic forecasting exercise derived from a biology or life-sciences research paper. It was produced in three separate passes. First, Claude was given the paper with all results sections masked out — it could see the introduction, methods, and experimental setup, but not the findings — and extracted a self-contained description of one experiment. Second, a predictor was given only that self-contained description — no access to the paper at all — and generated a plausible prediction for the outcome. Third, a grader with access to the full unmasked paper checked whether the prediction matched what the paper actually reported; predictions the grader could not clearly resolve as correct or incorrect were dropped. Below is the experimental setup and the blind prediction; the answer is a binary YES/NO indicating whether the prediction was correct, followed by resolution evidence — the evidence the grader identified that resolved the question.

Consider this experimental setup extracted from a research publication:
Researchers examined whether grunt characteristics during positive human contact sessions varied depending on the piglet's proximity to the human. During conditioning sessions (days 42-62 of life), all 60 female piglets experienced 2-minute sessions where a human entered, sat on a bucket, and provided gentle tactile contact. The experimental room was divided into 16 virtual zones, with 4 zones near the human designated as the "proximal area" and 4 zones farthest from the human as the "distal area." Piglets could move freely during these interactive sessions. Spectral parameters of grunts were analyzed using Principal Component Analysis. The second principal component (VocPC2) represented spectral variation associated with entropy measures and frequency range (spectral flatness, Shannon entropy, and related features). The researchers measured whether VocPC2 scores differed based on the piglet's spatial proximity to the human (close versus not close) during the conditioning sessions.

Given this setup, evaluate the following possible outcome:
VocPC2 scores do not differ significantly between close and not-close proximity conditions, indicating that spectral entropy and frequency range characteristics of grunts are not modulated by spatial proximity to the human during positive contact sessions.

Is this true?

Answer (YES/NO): NO